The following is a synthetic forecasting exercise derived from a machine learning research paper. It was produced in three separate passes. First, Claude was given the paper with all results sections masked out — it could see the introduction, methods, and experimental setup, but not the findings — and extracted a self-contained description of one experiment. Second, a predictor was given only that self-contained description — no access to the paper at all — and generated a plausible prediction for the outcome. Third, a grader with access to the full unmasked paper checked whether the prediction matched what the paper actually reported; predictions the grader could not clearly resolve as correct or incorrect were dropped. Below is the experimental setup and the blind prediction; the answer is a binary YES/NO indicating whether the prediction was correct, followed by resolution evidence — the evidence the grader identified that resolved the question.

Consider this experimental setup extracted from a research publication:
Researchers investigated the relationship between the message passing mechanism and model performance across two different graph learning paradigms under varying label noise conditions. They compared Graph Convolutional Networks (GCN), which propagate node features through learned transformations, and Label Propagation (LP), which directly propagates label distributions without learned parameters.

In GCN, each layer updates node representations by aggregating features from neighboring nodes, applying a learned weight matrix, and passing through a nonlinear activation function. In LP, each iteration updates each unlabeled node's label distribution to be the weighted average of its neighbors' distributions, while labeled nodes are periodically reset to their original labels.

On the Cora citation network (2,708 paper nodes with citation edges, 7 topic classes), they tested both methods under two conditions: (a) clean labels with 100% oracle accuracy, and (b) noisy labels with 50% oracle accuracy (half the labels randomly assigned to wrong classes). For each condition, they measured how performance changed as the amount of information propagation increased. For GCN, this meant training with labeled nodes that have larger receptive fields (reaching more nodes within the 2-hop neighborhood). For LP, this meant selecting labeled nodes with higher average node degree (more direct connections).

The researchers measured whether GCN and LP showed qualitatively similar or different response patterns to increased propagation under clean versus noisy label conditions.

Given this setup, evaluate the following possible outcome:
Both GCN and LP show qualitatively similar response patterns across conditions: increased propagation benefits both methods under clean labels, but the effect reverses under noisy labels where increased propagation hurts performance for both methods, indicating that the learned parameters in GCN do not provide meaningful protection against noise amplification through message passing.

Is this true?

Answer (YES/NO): YES